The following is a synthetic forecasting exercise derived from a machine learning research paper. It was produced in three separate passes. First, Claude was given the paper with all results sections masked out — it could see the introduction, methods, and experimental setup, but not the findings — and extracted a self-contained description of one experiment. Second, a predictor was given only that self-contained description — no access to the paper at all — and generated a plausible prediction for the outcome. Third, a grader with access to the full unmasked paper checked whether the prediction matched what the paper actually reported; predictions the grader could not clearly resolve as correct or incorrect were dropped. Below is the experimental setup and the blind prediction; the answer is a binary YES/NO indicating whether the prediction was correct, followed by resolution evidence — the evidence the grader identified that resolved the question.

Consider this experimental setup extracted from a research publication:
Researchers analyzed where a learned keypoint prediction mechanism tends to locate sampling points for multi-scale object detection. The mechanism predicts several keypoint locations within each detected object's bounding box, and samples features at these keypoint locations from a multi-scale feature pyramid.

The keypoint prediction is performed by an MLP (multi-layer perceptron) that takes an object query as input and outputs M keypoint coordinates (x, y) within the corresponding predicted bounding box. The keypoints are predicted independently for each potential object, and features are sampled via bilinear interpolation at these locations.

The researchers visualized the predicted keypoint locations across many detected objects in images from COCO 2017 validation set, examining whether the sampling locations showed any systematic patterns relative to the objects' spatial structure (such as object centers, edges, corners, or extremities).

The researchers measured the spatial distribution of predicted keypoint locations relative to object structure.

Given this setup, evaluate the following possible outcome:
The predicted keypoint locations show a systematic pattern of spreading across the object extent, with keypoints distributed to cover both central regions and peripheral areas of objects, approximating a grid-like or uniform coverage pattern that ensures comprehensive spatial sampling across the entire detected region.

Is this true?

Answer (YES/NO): NO